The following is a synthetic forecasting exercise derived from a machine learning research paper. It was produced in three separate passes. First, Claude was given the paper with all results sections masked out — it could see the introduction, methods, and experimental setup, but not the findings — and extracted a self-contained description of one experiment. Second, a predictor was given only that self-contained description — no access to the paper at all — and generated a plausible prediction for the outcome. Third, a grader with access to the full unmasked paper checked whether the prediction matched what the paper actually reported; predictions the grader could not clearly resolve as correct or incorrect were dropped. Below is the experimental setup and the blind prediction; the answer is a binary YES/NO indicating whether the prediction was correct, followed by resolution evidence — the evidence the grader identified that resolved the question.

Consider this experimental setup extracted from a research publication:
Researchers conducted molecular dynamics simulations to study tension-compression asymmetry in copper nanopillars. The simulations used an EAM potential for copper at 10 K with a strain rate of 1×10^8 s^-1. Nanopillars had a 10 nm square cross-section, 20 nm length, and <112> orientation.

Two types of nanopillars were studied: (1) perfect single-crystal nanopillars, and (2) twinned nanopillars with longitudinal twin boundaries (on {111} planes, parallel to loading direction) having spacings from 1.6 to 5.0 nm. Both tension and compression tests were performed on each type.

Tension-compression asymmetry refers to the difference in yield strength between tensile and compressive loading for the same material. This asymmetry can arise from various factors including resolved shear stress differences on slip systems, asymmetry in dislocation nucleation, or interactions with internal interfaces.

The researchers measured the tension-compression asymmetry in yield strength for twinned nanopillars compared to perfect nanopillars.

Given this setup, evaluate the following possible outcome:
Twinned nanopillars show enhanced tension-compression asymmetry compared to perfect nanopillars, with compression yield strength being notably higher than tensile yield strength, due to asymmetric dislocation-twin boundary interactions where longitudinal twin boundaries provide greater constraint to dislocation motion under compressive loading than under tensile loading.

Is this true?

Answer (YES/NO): NO